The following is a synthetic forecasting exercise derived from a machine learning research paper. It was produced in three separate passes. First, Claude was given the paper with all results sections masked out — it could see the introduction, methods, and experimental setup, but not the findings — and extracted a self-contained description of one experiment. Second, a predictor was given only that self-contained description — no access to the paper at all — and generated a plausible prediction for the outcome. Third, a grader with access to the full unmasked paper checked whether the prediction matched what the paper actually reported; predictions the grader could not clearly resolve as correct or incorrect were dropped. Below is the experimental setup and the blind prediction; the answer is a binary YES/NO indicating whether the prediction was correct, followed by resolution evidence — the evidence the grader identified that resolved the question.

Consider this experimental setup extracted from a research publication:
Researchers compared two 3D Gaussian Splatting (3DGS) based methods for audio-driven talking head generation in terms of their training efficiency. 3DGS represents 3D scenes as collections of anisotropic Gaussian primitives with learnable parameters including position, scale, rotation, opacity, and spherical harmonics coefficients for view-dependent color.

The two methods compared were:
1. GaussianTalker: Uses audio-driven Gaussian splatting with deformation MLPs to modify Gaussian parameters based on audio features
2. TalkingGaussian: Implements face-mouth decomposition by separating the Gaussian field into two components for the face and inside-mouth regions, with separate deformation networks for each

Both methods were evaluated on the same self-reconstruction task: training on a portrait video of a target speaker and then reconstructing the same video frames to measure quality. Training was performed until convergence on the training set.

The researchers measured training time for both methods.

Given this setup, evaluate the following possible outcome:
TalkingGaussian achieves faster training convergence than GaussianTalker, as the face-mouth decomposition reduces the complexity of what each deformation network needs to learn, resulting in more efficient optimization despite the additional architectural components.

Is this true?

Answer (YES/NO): YES